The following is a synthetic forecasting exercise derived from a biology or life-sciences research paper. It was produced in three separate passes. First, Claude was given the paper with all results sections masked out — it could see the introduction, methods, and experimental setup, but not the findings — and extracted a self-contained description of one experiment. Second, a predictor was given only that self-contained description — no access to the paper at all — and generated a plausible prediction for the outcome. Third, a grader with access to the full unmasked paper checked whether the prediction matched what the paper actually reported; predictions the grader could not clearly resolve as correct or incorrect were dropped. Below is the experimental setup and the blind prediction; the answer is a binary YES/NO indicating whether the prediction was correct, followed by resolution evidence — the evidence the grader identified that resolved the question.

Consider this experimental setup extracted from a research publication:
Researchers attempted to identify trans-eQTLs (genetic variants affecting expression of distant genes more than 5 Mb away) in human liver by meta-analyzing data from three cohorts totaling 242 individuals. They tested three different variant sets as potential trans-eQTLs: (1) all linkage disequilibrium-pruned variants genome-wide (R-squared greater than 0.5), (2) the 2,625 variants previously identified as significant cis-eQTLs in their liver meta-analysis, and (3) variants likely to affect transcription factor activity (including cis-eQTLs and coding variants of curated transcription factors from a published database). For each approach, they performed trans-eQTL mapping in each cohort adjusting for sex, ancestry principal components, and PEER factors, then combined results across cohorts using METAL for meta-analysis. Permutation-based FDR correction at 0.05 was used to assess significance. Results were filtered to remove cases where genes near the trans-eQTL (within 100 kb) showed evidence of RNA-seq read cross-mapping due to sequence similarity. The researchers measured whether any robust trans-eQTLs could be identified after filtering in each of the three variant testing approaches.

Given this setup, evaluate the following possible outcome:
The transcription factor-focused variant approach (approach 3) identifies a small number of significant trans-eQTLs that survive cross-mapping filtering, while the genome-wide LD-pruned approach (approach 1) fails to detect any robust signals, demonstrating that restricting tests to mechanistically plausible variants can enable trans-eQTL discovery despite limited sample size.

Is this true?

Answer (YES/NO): NO